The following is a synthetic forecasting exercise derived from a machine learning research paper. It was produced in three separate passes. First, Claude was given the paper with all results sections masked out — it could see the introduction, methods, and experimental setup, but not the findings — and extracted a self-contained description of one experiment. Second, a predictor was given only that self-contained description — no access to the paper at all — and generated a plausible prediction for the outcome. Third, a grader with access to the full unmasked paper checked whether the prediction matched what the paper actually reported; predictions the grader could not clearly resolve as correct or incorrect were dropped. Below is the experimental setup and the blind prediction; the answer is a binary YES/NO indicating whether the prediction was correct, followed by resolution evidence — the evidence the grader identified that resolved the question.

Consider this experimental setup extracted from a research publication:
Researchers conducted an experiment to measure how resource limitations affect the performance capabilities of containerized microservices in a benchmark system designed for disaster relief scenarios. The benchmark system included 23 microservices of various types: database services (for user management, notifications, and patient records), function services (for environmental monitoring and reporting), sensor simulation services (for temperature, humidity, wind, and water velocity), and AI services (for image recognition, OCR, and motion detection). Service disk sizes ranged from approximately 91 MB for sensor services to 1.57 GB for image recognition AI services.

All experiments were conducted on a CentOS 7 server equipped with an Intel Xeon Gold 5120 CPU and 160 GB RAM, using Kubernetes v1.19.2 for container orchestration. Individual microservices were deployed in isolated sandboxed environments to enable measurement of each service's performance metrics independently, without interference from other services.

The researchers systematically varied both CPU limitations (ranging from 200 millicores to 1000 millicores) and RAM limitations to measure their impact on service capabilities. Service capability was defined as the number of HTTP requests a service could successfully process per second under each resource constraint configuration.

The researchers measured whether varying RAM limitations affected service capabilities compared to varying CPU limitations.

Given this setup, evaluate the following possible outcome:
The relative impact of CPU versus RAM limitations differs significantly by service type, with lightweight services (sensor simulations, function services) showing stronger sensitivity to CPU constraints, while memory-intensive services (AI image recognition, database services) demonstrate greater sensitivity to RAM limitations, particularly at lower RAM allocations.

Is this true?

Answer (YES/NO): NO